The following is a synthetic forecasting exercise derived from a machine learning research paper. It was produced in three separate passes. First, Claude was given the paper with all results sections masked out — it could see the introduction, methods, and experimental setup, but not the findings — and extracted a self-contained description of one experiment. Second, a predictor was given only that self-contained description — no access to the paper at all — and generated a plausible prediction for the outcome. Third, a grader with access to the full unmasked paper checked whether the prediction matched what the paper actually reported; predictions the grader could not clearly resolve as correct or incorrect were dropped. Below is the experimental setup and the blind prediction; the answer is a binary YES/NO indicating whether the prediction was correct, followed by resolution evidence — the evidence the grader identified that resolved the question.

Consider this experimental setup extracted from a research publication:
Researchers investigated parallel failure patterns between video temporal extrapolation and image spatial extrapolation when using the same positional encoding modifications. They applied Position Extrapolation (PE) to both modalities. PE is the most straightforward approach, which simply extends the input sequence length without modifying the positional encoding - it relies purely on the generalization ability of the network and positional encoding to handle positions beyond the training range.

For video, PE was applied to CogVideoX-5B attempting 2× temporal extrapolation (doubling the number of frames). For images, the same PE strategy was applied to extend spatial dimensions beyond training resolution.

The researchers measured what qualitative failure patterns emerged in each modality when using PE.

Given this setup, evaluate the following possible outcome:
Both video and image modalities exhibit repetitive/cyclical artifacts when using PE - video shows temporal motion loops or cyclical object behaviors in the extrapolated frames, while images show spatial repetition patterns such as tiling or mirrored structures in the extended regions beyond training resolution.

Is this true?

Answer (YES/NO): YES